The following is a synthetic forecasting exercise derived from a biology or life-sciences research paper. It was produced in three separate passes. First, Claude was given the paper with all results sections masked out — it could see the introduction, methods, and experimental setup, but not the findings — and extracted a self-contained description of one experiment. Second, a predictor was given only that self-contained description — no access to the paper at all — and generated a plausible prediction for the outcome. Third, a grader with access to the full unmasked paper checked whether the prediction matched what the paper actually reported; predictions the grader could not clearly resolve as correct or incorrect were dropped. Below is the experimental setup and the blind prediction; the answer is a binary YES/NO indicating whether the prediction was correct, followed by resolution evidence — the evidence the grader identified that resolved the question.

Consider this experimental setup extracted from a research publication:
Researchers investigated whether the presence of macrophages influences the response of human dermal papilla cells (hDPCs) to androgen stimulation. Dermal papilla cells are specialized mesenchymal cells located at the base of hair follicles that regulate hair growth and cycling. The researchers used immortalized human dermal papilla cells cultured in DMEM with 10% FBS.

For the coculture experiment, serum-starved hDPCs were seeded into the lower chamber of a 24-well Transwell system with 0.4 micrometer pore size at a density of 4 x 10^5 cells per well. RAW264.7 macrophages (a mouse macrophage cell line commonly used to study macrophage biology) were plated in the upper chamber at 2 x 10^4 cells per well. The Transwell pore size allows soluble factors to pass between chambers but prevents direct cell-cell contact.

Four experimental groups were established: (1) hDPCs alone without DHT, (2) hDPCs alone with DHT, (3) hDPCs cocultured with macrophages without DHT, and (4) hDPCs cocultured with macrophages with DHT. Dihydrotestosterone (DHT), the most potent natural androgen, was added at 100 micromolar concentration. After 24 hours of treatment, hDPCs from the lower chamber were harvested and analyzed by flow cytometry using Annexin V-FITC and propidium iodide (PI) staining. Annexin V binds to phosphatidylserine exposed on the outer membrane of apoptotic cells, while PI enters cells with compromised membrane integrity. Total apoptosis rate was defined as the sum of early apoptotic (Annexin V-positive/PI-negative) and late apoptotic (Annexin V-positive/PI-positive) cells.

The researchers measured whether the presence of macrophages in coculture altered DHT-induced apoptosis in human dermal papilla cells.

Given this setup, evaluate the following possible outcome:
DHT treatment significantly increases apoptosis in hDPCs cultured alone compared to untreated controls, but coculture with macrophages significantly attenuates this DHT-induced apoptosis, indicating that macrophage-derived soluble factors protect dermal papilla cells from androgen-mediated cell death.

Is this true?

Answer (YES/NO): NO